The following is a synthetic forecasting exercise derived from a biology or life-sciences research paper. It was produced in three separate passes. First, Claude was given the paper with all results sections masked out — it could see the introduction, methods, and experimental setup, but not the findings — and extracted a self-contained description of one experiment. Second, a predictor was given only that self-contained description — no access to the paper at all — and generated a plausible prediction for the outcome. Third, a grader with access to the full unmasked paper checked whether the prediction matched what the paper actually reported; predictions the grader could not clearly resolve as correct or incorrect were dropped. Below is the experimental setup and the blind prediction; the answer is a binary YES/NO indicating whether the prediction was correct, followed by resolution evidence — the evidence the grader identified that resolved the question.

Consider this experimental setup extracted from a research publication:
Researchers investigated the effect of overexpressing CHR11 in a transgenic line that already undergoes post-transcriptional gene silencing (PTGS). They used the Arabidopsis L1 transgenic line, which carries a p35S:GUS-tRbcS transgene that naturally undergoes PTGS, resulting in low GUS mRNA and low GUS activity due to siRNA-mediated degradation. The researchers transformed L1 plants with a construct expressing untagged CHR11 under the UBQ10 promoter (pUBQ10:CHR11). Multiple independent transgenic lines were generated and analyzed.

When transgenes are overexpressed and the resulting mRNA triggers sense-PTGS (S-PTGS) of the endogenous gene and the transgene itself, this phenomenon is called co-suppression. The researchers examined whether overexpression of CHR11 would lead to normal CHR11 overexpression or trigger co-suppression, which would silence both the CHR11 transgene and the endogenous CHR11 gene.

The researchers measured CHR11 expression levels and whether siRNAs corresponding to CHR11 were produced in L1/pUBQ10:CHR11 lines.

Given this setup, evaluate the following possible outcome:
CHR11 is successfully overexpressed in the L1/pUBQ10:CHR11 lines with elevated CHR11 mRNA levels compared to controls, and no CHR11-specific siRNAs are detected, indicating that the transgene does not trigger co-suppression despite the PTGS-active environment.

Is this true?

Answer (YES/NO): NO